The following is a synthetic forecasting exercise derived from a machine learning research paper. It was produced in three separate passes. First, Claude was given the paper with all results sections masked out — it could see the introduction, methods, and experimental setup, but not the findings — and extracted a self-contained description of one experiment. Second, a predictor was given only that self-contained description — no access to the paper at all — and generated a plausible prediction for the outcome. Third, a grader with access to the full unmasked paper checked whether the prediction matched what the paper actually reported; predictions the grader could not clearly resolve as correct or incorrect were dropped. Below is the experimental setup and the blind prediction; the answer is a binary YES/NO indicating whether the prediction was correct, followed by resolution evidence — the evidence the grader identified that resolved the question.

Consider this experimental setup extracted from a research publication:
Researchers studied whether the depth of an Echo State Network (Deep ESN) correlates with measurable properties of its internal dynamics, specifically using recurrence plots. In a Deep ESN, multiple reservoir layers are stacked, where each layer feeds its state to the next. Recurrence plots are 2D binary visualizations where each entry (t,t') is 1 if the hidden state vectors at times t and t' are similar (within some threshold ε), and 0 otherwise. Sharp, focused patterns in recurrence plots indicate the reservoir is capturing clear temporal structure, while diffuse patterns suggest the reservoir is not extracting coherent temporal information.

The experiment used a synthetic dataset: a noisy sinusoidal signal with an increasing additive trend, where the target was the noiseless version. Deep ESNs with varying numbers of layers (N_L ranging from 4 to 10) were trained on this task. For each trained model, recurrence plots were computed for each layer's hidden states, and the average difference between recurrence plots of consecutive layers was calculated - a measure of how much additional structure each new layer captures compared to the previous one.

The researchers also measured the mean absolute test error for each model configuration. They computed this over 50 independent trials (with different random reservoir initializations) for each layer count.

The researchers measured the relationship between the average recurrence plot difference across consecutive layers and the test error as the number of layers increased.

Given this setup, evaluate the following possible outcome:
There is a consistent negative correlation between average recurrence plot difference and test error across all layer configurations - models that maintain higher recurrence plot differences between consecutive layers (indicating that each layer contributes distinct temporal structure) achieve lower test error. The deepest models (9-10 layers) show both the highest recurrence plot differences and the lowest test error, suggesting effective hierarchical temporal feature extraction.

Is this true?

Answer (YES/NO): NO